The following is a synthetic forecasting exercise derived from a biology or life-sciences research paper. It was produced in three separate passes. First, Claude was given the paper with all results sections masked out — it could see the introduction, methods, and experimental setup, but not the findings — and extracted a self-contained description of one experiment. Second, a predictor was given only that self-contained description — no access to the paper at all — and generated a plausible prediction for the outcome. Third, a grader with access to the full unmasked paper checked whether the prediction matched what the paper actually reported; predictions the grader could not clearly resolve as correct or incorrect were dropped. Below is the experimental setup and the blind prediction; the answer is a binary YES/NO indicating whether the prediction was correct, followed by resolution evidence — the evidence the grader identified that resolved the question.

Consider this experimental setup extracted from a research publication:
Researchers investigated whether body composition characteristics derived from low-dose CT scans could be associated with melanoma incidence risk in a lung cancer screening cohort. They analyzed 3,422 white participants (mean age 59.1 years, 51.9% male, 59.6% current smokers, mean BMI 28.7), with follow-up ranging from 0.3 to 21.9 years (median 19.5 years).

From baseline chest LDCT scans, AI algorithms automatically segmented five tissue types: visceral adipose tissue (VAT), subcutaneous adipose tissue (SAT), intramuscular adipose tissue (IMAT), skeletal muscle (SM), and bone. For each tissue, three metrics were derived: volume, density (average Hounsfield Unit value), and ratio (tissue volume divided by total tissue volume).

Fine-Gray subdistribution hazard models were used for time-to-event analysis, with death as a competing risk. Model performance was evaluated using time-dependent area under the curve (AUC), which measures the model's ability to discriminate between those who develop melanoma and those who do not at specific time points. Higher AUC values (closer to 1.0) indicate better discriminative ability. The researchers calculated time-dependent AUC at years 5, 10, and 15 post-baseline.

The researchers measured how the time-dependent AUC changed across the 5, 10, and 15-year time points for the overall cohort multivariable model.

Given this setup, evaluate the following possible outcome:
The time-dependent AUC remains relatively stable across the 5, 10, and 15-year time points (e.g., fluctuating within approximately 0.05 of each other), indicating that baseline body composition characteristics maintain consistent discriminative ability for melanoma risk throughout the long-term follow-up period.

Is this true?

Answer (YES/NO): NO